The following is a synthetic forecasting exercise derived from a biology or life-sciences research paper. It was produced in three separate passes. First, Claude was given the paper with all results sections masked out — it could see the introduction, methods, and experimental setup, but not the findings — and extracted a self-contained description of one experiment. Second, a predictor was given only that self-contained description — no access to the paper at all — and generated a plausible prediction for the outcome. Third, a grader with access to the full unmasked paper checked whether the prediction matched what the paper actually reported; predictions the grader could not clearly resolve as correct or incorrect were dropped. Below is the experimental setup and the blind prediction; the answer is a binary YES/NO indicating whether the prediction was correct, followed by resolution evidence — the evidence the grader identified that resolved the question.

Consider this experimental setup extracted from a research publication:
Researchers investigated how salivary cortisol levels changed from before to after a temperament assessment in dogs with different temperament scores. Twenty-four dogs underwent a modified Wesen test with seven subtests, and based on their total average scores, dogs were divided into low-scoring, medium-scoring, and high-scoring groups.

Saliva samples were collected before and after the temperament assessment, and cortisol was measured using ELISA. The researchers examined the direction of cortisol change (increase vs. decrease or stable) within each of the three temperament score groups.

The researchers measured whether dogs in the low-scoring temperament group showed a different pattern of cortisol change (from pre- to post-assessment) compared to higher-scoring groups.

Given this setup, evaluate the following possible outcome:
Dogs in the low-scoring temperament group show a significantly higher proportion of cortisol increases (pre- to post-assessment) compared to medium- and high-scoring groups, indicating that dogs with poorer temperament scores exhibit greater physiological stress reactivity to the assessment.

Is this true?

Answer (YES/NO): NO